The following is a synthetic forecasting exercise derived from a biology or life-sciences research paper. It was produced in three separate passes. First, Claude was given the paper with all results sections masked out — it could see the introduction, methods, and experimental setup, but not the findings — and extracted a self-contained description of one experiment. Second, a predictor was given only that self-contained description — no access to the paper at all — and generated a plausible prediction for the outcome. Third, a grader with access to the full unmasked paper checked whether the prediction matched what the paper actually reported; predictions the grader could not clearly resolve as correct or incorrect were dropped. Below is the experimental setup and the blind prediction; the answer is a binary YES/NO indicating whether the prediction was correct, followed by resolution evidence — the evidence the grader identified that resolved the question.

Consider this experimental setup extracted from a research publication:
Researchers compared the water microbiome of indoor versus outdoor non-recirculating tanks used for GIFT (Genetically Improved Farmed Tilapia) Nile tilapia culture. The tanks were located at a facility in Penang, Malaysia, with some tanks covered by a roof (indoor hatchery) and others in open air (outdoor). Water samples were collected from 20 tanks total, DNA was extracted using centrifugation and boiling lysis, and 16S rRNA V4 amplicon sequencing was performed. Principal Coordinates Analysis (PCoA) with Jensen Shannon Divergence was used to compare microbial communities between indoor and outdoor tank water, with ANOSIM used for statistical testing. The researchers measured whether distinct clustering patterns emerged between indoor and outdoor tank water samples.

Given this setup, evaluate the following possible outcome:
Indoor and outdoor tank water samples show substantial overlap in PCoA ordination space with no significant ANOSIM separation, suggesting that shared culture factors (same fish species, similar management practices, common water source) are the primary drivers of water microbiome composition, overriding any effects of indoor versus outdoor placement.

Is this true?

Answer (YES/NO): NO